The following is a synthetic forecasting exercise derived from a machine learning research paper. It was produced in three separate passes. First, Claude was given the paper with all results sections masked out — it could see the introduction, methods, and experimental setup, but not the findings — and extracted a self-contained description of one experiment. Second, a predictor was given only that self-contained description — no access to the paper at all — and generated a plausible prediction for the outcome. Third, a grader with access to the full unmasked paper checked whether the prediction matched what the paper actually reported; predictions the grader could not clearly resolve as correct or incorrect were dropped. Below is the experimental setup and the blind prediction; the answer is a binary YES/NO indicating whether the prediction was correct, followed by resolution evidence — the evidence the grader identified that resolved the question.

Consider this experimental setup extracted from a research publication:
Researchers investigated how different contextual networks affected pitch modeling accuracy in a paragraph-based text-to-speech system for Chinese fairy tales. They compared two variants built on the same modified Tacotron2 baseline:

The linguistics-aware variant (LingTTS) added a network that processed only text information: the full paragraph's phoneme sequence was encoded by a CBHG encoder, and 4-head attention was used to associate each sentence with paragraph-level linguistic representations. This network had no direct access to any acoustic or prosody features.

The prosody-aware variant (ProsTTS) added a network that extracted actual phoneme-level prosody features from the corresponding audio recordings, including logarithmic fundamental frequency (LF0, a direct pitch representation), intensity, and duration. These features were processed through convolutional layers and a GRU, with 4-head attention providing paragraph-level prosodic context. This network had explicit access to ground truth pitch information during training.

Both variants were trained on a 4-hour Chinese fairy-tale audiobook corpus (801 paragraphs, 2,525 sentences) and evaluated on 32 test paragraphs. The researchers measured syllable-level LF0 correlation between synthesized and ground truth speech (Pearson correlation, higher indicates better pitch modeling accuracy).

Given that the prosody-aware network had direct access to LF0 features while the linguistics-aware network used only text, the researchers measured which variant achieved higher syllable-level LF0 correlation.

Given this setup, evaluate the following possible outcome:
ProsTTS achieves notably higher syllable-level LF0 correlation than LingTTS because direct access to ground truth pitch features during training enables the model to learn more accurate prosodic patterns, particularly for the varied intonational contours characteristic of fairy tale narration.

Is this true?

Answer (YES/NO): NO